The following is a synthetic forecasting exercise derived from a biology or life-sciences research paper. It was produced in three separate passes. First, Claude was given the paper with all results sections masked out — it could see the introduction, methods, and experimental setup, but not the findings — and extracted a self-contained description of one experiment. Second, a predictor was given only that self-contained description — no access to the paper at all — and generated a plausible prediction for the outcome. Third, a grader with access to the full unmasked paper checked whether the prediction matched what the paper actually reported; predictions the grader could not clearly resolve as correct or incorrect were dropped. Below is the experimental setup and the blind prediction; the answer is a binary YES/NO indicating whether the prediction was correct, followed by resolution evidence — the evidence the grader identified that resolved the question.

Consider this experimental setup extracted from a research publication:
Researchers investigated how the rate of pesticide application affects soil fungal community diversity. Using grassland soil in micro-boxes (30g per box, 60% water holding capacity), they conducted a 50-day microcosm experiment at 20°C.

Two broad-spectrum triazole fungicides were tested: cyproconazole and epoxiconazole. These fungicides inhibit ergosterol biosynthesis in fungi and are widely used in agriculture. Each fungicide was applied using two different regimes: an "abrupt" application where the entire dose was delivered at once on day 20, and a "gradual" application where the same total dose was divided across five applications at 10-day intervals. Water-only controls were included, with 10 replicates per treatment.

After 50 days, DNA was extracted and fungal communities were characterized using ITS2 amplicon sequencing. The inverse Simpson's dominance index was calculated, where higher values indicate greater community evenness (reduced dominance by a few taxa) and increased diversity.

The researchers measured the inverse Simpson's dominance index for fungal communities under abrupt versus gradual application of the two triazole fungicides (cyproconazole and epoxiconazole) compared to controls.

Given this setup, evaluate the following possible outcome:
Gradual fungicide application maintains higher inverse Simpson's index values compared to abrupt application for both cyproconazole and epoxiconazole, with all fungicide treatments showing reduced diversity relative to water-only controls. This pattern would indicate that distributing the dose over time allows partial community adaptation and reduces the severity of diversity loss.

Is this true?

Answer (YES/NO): NO